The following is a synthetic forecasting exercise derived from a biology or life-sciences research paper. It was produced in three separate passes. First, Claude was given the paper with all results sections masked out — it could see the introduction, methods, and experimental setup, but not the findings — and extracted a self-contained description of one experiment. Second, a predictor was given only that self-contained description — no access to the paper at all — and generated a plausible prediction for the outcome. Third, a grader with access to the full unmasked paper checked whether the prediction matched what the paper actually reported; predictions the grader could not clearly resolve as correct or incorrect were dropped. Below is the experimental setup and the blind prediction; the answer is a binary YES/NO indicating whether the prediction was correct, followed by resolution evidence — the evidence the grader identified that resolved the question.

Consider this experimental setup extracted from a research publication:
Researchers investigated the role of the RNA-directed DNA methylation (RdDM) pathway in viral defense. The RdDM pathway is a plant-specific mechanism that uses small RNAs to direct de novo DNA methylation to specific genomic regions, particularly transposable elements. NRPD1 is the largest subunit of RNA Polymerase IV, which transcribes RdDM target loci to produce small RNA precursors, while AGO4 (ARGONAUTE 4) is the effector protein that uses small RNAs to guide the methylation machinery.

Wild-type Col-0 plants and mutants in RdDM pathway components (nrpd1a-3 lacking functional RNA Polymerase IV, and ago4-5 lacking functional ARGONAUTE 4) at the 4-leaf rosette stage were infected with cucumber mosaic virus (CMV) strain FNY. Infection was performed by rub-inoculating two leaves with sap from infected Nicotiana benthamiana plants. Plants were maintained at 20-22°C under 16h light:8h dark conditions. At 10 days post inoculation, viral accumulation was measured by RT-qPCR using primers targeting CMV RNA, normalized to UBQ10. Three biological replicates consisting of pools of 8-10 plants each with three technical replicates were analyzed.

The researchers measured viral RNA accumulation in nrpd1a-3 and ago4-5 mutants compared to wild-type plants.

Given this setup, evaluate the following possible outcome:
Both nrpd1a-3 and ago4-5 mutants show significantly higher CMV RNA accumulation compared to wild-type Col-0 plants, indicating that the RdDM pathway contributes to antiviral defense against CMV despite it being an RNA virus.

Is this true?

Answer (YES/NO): NO